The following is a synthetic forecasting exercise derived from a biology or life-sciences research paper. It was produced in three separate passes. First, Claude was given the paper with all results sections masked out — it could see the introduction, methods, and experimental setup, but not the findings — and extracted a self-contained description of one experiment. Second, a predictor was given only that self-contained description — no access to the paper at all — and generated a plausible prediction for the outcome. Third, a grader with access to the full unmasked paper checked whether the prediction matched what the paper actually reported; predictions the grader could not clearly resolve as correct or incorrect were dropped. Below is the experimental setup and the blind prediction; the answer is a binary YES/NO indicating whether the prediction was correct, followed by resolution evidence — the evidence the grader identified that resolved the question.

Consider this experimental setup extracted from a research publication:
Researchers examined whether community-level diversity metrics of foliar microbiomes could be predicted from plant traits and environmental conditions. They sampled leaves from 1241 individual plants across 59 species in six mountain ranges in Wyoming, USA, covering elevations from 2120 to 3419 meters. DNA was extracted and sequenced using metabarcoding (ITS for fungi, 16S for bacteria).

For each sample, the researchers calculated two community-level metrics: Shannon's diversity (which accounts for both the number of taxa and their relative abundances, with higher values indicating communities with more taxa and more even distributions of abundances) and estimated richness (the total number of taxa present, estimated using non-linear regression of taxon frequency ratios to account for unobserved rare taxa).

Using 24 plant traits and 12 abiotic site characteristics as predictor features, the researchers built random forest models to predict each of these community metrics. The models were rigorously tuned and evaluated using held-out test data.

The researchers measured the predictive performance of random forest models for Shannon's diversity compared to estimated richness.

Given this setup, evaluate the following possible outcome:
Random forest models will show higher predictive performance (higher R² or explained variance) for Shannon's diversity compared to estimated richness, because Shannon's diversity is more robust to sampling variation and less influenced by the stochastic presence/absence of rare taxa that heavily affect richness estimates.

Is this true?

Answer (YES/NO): YES